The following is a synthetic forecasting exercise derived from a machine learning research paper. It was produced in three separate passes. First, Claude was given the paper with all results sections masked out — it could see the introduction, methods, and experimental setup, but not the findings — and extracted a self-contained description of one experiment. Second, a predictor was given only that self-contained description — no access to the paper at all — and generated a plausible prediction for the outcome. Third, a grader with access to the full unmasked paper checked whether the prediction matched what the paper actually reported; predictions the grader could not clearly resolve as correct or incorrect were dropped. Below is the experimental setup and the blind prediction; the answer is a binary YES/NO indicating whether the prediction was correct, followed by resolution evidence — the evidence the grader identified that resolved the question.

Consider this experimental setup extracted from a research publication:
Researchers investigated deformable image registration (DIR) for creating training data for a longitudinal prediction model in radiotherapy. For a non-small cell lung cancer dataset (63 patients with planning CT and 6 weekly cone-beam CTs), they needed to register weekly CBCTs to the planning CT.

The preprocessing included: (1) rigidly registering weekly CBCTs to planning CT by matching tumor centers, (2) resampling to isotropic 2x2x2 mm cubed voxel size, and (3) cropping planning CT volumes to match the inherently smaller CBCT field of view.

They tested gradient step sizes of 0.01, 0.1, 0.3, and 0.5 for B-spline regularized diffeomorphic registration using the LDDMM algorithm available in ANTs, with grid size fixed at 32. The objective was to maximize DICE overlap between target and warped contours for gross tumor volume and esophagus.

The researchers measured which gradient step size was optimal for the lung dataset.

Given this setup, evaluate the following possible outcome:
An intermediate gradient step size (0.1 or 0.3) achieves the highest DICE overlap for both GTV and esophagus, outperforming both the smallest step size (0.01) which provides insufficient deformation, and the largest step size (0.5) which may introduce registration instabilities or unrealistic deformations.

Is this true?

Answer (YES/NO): YES